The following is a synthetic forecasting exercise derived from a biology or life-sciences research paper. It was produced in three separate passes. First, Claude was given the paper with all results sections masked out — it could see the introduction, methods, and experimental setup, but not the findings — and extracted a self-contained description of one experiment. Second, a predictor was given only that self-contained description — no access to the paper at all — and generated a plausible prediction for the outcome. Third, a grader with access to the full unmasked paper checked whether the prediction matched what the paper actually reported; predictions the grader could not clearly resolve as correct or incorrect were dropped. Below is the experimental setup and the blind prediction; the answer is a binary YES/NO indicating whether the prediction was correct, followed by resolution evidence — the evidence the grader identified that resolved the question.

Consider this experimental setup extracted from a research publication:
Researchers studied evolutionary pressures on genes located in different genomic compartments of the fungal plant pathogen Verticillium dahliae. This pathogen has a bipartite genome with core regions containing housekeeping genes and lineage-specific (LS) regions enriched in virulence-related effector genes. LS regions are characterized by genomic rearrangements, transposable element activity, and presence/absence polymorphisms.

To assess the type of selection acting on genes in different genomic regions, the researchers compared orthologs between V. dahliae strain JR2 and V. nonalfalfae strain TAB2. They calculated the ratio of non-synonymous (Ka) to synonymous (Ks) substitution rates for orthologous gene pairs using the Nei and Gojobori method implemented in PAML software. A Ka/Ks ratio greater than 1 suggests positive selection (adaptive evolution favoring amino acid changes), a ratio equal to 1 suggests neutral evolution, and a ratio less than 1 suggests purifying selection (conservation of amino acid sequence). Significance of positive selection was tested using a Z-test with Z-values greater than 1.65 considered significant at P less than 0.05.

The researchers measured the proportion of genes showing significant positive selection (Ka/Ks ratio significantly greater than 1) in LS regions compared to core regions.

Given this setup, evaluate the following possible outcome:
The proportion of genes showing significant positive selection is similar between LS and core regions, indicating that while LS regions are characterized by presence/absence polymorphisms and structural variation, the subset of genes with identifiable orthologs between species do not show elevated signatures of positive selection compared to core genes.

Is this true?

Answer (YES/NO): NO